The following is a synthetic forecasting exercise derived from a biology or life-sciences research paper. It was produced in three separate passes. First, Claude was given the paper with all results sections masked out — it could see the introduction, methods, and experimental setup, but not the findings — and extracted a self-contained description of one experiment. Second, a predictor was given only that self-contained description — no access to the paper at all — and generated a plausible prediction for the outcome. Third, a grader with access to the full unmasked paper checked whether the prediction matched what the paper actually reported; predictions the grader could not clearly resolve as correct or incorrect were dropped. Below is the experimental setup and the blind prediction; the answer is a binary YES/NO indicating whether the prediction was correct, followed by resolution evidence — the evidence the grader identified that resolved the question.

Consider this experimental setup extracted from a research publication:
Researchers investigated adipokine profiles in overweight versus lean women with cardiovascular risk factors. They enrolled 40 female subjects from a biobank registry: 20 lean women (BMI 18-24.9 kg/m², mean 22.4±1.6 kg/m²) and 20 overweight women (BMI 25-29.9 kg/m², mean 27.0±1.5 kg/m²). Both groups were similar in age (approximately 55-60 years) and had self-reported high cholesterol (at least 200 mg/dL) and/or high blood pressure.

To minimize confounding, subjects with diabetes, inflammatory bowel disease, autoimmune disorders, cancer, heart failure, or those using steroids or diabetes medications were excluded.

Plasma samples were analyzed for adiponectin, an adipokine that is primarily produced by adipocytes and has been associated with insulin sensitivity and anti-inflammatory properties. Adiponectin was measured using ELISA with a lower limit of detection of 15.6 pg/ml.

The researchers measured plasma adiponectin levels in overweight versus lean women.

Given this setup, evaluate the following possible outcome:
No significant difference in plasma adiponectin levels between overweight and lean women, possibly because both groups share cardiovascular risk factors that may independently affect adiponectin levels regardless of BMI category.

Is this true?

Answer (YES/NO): NO